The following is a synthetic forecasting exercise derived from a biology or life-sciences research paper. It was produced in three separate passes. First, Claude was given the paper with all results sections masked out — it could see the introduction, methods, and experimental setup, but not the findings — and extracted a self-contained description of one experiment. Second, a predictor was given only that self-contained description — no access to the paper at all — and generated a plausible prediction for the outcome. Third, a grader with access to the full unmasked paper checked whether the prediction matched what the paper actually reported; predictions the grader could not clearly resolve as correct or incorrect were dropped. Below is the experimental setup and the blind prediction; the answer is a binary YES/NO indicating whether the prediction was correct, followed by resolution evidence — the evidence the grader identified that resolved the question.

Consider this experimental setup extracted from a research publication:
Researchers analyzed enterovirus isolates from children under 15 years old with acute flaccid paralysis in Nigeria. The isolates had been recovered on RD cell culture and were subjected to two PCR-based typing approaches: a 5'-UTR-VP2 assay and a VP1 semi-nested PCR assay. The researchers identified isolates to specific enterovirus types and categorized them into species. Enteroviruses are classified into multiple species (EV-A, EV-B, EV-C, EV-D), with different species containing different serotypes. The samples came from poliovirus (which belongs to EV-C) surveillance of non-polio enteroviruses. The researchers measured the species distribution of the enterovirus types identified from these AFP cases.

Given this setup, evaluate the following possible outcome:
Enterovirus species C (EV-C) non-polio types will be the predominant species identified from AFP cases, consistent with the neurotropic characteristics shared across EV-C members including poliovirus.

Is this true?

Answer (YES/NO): NO